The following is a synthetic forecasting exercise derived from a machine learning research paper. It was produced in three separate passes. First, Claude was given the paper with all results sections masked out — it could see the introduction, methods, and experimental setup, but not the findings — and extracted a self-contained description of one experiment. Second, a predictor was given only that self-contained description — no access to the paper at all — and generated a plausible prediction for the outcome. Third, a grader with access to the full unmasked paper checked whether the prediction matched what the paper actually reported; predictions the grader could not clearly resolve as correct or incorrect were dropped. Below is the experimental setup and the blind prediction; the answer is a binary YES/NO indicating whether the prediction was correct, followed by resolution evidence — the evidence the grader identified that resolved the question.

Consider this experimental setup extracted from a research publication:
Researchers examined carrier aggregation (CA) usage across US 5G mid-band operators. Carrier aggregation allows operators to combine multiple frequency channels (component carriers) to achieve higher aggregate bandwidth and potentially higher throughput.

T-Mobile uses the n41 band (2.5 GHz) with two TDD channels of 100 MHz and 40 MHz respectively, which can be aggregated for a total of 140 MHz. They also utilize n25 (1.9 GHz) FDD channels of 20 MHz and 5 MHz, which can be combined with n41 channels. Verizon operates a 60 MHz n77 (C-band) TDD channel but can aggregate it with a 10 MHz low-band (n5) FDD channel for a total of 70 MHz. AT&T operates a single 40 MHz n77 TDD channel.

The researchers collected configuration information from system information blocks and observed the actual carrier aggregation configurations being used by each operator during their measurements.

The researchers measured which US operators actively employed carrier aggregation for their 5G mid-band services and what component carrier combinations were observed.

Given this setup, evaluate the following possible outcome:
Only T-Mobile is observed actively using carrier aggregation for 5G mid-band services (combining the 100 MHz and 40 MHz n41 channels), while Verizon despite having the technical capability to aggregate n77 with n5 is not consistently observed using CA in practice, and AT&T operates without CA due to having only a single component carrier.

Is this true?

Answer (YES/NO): NO